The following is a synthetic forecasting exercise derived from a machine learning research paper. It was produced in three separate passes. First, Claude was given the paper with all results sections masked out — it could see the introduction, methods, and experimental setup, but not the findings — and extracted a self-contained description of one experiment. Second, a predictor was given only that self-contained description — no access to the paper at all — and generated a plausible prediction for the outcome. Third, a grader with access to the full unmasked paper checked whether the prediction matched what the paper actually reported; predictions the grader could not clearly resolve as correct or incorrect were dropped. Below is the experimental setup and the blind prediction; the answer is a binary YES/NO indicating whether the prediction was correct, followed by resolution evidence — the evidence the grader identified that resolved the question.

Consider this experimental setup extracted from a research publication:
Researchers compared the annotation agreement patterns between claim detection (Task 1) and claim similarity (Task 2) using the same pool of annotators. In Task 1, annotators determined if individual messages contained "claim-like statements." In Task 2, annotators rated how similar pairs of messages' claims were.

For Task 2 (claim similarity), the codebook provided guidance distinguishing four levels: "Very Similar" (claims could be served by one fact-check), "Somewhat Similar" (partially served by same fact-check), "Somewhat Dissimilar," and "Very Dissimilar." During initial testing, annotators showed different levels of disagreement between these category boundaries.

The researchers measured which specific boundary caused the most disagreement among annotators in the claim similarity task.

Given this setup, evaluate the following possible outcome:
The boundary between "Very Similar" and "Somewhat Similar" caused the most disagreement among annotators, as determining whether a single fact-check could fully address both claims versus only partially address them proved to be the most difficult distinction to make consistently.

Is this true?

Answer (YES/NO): NO